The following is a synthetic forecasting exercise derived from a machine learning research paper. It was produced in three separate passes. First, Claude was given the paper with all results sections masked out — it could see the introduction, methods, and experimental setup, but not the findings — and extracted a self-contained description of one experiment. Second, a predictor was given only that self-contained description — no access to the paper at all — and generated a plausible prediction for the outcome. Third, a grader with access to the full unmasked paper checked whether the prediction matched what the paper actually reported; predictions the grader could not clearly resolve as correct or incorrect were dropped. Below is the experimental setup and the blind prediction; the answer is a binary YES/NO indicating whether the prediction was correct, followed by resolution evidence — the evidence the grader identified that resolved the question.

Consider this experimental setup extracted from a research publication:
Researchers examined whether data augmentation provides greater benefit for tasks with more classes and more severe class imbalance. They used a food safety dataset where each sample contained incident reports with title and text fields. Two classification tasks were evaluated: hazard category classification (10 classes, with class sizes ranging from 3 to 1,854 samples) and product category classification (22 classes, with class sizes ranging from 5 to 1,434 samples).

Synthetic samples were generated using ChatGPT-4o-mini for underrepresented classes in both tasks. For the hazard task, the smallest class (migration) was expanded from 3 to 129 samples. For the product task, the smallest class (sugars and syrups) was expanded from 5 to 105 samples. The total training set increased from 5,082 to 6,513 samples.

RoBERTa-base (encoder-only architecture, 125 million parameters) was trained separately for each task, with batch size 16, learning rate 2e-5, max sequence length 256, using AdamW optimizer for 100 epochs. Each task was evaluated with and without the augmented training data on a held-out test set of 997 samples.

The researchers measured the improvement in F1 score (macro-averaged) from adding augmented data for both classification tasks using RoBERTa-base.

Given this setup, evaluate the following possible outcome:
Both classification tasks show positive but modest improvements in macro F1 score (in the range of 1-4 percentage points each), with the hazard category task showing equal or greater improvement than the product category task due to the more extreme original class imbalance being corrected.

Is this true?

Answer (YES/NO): NO